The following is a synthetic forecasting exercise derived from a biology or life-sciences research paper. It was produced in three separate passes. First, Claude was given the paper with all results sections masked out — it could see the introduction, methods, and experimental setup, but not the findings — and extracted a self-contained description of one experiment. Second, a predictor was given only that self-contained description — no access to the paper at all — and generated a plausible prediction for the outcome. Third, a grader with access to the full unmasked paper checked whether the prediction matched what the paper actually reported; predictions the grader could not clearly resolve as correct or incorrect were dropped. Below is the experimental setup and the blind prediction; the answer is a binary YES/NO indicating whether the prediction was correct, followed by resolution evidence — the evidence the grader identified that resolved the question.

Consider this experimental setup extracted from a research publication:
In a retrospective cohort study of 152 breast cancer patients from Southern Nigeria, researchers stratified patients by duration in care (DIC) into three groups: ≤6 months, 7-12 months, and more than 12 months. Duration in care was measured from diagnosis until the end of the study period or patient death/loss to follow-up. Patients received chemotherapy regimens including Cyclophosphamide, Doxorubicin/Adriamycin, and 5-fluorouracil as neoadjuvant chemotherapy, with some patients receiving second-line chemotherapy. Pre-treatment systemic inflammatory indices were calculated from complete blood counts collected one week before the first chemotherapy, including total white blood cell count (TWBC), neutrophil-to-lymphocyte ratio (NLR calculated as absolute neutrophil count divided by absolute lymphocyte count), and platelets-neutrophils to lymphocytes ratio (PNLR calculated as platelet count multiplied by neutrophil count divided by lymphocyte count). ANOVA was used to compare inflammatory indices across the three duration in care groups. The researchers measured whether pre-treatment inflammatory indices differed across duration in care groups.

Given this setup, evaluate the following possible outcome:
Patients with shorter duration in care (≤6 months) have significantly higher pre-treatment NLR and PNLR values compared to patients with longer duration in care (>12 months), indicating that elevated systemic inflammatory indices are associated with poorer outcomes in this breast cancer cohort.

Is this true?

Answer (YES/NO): YES